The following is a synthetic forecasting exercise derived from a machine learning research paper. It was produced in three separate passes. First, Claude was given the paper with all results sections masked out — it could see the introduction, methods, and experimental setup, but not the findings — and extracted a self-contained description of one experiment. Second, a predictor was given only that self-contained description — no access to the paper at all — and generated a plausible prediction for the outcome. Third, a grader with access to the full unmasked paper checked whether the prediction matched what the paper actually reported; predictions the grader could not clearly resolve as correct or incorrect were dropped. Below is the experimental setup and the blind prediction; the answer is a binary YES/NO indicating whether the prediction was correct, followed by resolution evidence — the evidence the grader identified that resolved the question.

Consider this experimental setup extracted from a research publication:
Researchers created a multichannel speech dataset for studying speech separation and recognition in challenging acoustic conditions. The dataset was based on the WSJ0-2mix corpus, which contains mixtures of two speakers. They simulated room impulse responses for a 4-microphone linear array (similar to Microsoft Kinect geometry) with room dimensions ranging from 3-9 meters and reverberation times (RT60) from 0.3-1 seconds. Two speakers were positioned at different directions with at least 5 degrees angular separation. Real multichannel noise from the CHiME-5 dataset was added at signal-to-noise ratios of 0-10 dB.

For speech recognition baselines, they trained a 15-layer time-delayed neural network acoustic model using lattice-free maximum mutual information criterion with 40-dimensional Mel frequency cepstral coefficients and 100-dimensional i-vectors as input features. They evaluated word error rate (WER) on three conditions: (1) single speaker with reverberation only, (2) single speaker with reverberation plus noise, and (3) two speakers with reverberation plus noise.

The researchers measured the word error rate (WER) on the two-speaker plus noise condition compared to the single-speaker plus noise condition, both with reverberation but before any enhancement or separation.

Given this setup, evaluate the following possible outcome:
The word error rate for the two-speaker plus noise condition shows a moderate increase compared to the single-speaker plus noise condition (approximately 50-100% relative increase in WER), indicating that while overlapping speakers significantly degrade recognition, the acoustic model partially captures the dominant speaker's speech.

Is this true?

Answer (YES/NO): NO